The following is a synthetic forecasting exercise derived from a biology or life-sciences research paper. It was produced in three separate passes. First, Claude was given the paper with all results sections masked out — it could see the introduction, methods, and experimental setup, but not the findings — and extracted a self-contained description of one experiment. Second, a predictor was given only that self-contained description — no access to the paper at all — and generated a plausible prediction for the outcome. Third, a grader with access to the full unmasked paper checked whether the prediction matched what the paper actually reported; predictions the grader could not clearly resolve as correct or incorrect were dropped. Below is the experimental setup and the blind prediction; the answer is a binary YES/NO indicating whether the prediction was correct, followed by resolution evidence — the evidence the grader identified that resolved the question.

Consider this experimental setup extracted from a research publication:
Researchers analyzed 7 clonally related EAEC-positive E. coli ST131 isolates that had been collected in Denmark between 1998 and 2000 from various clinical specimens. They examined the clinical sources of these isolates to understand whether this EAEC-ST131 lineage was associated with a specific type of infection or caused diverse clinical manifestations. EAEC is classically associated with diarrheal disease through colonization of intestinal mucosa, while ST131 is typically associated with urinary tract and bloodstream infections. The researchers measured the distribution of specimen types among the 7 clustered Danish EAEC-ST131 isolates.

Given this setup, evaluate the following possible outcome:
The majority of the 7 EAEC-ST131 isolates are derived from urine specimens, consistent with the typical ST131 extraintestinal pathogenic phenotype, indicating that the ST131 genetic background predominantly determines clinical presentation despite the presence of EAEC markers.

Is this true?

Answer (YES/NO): NO